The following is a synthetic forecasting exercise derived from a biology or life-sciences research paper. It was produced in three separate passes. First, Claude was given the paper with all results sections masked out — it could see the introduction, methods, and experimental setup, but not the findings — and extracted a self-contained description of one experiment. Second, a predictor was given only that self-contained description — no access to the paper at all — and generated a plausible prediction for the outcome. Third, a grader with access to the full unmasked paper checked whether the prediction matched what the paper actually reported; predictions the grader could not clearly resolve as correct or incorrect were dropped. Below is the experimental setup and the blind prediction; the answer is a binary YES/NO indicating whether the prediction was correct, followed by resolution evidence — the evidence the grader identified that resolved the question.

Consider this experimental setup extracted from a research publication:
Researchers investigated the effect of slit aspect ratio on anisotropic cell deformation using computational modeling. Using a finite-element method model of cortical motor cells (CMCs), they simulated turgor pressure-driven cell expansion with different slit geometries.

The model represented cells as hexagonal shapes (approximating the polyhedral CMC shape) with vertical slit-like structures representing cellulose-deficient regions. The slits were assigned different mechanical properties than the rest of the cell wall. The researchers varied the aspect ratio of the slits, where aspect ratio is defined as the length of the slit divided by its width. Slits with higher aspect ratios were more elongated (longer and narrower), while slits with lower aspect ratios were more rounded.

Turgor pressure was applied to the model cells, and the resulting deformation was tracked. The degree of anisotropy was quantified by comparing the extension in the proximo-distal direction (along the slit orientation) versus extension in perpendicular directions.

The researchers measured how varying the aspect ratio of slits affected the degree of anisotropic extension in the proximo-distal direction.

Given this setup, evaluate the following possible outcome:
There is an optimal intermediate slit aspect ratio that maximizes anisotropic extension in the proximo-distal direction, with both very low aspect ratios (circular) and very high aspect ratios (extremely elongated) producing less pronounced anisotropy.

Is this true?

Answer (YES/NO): NO